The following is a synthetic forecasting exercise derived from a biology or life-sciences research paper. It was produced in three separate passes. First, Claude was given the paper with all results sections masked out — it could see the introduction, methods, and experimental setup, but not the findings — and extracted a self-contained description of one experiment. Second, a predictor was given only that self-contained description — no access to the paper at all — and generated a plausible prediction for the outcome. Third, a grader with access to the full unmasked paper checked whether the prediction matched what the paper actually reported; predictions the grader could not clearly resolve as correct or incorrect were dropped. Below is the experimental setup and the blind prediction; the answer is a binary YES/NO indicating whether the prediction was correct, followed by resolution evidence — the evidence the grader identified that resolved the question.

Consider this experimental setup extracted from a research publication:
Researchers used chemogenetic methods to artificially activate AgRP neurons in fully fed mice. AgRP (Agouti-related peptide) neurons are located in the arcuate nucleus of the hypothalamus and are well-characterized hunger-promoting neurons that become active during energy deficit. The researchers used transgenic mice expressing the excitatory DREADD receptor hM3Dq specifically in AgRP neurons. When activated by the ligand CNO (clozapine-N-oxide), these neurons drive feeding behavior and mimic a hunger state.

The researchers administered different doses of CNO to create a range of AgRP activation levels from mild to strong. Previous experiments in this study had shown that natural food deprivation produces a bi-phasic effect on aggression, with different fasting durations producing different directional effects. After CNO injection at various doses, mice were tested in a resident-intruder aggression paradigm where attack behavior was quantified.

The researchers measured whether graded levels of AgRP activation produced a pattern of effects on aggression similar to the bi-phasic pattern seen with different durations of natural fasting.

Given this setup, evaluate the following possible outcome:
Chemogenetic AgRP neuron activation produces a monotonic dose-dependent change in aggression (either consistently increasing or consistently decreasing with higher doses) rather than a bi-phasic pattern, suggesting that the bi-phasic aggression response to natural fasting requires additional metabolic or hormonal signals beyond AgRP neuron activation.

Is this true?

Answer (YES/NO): NO